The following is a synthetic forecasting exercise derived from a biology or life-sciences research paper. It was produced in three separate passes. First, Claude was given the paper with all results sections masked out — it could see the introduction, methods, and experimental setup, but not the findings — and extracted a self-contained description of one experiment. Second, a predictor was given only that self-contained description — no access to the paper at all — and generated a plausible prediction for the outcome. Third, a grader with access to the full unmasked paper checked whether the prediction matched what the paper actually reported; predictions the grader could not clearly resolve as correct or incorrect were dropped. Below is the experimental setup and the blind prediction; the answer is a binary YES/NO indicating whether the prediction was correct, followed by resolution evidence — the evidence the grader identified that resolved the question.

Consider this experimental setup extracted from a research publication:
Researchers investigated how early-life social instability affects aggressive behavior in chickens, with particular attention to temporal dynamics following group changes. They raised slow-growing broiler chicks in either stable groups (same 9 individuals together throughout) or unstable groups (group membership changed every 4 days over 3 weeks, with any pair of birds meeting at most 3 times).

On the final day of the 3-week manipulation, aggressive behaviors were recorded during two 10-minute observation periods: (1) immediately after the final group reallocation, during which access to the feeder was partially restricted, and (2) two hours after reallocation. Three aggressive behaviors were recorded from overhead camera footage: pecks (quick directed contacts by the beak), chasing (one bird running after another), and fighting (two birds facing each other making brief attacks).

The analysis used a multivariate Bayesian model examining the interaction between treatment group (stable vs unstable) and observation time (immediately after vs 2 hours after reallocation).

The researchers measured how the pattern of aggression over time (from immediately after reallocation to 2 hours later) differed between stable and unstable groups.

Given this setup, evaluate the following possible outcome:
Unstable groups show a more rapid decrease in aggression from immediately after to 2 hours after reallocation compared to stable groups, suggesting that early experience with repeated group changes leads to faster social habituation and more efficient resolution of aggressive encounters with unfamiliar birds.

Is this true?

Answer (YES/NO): YES